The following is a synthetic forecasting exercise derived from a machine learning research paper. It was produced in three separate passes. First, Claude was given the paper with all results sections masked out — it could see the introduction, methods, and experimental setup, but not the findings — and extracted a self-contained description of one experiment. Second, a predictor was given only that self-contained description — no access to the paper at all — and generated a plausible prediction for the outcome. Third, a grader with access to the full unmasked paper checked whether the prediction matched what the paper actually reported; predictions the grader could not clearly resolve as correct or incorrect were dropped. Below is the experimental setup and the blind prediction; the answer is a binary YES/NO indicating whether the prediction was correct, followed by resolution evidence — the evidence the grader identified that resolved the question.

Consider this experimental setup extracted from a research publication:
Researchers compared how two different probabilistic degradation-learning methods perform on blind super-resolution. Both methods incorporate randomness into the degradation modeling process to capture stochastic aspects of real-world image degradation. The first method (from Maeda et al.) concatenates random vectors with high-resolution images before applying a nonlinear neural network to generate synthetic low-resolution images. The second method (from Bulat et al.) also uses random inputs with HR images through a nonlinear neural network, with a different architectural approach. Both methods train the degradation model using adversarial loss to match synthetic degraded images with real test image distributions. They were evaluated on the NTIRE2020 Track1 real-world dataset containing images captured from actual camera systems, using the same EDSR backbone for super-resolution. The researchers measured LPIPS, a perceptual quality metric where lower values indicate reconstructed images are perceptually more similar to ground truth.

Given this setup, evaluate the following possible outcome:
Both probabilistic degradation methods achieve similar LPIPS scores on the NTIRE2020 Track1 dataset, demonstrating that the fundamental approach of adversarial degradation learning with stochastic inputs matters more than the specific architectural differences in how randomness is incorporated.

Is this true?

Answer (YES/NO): NO